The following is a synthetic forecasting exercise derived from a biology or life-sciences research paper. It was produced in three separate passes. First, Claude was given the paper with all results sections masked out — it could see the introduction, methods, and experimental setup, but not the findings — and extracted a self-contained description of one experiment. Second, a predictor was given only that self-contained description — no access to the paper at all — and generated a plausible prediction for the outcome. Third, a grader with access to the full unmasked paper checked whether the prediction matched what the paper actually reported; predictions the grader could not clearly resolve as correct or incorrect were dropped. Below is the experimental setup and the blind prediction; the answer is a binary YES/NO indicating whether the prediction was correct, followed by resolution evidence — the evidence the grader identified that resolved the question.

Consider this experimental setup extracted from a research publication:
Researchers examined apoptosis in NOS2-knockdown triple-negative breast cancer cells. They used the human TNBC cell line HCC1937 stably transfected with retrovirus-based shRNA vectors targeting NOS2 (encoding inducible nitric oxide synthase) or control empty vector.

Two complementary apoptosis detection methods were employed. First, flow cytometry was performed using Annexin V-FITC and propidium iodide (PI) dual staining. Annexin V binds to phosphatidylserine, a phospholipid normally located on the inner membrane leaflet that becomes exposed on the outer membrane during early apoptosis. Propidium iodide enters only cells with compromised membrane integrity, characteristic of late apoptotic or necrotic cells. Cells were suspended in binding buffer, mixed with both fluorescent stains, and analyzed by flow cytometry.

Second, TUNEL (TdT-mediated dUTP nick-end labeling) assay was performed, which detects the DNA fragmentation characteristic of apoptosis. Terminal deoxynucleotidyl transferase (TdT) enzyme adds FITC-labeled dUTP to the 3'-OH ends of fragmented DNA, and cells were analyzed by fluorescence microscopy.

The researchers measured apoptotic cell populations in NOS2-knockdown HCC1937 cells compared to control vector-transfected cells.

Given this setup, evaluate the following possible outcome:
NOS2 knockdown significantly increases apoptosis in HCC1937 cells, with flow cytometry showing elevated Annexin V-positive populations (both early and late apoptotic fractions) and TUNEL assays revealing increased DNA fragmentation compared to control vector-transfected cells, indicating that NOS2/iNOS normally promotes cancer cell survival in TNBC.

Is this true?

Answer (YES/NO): NO